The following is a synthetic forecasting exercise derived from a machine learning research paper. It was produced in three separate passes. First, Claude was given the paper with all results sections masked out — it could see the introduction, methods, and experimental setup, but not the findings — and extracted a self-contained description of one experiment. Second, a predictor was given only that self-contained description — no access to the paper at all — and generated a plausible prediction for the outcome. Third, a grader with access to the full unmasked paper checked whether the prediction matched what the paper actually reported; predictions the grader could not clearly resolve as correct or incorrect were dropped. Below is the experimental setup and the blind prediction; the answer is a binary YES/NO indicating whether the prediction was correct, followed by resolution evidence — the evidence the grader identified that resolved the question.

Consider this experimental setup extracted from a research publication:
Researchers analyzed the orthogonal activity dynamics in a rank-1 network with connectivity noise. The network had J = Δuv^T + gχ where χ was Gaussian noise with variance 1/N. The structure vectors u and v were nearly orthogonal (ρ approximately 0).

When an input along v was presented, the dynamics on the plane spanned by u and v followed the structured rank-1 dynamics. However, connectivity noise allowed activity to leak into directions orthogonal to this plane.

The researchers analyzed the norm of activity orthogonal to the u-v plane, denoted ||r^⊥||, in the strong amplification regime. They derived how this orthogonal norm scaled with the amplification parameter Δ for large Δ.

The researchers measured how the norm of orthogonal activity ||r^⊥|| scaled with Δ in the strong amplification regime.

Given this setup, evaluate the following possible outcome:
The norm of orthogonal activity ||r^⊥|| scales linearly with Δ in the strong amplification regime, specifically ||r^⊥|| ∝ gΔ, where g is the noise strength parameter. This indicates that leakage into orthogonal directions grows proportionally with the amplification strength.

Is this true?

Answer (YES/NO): YES